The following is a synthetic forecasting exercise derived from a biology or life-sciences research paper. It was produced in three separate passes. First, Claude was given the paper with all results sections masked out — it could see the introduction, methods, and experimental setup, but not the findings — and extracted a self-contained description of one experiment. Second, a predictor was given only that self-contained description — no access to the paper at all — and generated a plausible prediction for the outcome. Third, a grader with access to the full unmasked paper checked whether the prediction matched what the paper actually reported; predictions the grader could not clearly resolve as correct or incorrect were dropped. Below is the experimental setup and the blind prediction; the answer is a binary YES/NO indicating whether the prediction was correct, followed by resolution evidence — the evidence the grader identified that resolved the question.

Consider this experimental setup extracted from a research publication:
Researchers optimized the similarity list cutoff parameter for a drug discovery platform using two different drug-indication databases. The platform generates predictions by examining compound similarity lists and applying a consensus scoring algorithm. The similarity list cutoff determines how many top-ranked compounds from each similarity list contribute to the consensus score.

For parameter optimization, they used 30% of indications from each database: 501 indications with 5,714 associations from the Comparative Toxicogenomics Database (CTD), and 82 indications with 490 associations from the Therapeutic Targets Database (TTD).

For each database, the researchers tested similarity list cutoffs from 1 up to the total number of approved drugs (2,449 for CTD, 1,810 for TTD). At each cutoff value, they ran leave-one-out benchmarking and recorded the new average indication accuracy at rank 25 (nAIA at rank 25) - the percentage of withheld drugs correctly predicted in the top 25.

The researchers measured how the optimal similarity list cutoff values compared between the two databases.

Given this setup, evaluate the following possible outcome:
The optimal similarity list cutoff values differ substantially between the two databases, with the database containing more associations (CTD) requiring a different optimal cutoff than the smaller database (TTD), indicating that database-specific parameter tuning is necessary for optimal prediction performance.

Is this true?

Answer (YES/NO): NO